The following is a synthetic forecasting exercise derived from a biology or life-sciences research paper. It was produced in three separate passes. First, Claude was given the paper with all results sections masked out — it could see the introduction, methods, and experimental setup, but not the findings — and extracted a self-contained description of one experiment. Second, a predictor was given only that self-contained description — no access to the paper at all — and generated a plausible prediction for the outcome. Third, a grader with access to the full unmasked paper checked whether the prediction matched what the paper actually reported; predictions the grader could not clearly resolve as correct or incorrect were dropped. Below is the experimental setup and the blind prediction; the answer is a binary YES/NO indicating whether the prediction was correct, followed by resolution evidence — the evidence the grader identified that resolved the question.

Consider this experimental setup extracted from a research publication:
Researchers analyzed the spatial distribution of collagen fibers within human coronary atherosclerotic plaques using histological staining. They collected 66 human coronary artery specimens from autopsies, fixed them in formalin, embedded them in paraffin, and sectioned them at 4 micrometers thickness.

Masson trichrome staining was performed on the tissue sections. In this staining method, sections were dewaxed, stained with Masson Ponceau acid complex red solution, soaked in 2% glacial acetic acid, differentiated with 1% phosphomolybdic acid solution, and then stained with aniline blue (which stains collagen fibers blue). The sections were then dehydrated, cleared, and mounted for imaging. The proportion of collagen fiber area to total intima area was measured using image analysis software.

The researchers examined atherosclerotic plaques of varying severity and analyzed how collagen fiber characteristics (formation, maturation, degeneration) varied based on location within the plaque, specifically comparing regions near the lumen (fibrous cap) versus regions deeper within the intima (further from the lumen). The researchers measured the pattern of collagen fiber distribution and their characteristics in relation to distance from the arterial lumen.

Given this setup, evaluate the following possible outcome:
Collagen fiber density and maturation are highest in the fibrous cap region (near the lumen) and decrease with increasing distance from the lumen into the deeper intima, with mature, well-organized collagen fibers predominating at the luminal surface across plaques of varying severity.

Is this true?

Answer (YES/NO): NO